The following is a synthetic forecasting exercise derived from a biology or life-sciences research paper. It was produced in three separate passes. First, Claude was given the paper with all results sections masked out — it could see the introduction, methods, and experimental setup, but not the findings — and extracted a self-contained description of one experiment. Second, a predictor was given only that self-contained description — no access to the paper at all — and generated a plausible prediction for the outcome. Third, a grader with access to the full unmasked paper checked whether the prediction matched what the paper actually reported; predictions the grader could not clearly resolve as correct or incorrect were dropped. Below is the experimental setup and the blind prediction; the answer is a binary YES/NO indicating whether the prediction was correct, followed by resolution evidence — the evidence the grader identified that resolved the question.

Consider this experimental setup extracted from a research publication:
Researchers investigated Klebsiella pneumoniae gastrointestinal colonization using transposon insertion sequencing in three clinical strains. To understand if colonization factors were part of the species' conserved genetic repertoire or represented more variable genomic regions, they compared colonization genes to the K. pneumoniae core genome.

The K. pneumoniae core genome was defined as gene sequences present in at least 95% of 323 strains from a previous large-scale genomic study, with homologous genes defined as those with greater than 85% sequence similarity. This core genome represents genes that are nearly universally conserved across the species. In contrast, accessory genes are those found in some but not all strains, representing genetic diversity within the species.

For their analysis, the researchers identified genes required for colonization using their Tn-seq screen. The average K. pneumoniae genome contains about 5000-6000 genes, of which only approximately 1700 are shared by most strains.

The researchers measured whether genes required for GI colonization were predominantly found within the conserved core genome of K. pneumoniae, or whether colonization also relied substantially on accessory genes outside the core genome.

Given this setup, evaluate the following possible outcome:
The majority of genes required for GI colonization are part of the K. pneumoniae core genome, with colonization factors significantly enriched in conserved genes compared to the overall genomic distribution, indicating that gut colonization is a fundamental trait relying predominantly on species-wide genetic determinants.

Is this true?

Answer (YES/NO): YES